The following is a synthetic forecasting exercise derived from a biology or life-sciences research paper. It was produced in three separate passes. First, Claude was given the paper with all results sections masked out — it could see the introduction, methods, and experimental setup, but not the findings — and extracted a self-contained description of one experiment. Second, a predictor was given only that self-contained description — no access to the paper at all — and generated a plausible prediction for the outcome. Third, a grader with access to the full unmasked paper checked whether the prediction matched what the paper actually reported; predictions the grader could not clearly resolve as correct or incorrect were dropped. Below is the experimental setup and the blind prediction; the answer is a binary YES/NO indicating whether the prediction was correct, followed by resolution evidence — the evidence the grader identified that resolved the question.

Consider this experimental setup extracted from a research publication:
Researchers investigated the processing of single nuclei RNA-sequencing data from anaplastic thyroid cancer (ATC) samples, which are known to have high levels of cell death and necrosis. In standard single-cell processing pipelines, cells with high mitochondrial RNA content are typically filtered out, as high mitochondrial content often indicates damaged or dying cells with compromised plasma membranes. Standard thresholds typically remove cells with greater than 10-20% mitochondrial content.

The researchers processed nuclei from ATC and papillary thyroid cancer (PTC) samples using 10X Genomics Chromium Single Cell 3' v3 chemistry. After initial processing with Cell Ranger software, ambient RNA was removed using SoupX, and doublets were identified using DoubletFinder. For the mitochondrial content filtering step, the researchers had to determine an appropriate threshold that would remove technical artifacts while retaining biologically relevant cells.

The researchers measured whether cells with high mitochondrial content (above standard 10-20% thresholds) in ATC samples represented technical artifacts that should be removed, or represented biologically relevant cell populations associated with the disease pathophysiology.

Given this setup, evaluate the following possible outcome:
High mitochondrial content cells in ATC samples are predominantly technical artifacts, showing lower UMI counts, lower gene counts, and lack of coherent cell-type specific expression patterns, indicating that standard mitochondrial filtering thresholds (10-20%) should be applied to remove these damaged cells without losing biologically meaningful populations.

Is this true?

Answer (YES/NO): NO